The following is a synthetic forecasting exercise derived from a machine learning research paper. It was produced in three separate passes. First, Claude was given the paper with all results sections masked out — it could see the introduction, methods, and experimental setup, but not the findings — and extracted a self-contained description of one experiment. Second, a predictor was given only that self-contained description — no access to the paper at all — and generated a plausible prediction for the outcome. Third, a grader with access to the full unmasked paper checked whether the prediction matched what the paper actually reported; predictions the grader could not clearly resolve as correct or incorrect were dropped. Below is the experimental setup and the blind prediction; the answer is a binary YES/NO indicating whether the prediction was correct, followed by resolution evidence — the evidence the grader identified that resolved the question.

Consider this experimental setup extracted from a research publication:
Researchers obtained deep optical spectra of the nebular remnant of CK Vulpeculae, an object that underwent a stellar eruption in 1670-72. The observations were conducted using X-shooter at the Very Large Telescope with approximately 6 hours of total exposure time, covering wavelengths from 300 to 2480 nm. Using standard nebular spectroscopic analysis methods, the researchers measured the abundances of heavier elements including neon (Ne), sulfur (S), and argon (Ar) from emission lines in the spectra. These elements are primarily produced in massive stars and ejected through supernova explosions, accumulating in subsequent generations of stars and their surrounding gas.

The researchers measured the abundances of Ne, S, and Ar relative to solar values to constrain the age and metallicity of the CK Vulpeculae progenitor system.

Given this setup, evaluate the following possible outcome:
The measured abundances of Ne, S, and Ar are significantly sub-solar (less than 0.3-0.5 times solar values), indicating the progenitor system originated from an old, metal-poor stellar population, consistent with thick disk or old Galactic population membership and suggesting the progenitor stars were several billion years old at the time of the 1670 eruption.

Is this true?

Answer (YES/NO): NO